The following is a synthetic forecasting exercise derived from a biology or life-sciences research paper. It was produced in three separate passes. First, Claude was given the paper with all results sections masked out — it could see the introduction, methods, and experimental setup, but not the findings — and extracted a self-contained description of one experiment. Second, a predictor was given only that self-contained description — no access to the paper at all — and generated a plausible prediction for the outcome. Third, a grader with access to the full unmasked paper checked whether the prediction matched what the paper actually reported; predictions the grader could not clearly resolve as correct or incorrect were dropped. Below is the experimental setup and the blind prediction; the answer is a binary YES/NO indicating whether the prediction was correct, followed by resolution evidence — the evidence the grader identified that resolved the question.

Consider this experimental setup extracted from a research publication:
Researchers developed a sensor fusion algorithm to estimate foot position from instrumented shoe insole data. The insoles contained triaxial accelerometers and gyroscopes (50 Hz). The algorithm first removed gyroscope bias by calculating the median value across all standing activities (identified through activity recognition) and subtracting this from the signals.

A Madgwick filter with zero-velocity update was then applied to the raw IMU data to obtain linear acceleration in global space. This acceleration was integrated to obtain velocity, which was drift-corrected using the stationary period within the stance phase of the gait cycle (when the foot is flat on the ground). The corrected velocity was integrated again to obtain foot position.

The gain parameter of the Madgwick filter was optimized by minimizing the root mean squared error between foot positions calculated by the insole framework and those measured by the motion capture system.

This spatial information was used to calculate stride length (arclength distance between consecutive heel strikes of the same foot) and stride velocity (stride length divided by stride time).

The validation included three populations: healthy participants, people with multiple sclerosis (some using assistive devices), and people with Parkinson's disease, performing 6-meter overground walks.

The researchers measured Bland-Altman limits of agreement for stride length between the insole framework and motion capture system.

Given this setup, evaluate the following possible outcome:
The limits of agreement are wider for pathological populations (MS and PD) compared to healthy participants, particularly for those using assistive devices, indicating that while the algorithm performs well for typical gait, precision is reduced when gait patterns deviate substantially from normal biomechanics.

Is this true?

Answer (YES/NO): NO